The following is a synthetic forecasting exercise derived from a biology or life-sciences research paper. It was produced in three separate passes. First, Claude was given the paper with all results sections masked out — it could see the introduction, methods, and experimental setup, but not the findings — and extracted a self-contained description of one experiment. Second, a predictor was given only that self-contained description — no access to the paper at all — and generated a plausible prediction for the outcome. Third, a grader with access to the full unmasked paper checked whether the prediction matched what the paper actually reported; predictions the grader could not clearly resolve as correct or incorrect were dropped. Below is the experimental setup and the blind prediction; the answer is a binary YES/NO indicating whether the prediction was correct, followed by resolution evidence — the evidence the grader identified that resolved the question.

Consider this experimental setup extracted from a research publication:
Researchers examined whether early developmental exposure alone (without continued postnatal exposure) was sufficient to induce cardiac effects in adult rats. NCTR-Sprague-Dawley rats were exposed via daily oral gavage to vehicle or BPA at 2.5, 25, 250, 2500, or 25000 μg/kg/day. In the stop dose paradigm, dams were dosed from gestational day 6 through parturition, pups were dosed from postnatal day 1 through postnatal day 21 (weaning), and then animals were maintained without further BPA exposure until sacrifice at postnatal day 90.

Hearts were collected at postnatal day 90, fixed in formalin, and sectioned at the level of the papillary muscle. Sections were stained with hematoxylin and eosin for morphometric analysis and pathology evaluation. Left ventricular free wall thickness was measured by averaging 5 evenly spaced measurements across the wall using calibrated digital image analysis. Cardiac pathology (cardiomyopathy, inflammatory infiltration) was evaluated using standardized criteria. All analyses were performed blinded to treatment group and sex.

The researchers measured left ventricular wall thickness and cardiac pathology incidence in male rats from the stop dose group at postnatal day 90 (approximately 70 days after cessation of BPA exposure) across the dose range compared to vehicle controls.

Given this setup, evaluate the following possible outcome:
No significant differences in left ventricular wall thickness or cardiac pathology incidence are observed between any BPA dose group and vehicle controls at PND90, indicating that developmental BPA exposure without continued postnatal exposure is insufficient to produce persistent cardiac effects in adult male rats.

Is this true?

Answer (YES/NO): NO